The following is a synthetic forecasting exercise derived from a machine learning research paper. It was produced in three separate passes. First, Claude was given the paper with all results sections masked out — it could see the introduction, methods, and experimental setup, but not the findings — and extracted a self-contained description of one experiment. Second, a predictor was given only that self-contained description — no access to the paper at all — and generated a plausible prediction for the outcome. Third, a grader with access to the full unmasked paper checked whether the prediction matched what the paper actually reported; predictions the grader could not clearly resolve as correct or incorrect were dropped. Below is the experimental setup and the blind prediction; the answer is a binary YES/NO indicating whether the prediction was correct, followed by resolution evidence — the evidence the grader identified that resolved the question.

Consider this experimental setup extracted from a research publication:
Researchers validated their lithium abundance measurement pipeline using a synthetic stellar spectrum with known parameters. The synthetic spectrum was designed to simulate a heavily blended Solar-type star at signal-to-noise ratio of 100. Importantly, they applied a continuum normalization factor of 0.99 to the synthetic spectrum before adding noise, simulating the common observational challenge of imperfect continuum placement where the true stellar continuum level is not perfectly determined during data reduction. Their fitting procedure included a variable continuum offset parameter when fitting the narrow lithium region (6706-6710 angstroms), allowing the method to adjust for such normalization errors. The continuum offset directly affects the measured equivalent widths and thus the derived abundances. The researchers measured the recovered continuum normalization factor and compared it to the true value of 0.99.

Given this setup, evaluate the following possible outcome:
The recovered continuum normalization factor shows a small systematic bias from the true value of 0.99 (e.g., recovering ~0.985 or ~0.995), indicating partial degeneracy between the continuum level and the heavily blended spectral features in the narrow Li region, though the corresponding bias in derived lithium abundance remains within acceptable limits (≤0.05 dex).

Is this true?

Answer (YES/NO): NO